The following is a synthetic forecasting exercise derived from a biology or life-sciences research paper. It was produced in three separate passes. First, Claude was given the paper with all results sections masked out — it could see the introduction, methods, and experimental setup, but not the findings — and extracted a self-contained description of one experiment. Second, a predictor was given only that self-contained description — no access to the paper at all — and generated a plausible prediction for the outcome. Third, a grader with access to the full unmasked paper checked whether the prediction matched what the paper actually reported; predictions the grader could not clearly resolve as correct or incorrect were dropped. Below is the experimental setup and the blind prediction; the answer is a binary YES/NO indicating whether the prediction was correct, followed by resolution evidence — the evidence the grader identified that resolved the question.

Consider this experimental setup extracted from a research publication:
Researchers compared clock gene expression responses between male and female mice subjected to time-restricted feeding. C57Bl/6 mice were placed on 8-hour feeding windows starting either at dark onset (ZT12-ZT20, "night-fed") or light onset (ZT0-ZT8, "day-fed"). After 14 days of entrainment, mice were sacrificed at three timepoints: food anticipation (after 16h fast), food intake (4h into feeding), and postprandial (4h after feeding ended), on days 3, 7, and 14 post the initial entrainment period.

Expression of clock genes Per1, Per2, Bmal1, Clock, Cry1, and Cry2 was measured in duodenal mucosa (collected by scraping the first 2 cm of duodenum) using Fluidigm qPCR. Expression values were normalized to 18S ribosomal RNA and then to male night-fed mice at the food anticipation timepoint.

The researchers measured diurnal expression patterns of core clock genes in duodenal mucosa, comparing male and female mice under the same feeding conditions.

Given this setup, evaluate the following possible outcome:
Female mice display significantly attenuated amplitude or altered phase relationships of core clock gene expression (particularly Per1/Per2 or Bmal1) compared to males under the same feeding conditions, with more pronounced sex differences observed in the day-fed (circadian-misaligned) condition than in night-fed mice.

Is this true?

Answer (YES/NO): NO